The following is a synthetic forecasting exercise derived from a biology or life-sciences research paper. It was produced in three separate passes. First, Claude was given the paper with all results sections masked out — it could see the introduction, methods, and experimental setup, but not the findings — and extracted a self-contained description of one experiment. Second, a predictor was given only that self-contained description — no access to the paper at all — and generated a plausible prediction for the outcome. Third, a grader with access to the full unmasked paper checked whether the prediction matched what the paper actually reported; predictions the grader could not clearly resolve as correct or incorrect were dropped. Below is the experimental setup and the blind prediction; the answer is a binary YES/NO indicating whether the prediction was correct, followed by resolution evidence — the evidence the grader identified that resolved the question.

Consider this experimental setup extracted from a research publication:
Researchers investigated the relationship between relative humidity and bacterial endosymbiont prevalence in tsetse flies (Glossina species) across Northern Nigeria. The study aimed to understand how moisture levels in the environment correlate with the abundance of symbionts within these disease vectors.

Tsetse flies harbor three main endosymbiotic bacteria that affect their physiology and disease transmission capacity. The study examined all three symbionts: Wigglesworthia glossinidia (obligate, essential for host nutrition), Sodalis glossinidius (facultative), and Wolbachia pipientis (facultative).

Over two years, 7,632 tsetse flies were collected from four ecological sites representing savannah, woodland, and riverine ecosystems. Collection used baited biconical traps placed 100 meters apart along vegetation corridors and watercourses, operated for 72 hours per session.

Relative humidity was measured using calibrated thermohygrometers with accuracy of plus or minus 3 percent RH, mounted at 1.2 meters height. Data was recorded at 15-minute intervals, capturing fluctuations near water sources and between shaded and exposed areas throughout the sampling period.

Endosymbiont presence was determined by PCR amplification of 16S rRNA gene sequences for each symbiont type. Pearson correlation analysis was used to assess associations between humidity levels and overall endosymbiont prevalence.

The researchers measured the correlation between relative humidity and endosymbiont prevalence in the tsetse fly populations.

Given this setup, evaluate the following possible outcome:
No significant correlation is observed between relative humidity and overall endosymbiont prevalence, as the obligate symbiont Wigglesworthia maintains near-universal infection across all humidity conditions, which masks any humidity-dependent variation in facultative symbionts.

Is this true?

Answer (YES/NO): NO